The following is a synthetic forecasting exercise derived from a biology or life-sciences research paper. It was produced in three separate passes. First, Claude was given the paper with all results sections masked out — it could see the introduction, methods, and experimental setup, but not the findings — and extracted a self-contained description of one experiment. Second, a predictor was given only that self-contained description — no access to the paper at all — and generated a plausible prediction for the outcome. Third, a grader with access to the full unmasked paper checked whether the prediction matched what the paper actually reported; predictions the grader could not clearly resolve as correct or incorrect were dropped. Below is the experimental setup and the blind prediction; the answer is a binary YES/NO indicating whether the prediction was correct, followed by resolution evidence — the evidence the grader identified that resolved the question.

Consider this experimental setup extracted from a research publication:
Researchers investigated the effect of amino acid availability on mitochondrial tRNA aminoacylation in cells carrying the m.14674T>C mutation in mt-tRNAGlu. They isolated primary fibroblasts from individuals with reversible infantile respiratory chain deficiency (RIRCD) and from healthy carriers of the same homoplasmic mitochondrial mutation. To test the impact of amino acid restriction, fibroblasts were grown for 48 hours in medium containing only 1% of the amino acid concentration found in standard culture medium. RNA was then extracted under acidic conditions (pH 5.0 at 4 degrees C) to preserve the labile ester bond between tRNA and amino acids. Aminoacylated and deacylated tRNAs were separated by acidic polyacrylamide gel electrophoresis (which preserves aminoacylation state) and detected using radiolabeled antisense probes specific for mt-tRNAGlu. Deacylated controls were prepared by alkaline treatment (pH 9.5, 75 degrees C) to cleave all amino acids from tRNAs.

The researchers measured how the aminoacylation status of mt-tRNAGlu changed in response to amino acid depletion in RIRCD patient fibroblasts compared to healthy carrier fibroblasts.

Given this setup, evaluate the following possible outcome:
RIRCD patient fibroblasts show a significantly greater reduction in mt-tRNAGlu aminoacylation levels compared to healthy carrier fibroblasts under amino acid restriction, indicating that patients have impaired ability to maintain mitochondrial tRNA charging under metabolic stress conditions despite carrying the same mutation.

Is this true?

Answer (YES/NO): NO